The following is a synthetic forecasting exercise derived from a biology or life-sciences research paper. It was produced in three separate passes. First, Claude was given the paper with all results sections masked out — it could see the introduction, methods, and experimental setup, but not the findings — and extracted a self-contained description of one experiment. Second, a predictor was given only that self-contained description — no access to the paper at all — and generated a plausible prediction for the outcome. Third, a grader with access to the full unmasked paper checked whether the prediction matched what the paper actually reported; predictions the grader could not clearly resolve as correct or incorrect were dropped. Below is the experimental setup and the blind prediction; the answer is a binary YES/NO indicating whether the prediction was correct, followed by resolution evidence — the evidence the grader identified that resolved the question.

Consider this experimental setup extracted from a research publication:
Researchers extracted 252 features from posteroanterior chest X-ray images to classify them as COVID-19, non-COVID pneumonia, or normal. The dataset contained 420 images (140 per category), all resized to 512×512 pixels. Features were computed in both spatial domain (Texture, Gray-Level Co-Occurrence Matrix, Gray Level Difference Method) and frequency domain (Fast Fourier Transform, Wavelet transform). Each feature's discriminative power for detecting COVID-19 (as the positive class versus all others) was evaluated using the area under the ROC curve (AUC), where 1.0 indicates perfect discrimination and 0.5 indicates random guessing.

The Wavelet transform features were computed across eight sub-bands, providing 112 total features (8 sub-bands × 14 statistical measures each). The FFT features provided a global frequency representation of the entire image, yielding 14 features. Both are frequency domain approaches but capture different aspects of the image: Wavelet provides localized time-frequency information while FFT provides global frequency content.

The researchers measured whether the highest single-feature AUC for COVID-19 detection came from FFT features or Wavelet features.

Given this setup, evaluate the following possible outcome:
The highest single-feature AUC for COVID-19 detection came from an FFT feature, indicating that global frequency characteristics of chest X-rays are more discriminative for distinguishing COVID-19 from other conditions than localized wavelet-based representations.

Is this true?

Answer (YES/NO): YES